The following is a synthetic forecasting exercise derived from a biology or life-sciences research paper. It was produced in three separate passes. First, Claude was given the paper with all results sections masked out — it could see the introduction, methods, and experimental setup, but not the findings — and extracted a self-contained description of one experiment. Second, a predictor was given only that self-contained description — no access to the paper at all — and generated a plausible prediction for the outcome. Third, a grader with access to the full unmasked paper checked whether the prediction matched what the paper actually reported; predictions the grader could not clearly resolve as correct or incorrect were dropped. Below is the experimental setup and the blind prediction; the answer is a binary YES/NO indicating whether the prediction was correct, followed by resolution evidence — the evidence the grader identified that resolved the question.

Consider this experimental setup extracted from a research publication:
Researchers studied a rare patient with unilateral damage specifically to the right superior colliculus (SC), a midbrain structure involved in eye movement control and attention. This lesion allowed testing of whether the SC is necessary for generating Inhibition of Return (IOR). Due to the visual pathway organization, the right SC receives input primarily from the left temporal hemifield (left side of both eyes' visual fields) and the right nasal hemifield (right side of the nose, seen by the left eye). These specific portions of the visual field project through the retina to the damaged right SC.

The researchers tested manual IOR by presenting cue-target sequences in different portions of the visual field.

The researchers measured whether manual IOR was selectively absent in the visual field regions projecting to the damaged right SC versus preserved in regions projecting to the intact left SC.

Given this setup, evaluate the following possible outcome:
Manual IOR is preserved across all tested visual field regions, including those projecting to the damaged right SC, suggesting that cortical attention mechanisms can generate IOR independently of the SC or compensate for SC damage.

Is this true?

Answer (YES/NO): NO